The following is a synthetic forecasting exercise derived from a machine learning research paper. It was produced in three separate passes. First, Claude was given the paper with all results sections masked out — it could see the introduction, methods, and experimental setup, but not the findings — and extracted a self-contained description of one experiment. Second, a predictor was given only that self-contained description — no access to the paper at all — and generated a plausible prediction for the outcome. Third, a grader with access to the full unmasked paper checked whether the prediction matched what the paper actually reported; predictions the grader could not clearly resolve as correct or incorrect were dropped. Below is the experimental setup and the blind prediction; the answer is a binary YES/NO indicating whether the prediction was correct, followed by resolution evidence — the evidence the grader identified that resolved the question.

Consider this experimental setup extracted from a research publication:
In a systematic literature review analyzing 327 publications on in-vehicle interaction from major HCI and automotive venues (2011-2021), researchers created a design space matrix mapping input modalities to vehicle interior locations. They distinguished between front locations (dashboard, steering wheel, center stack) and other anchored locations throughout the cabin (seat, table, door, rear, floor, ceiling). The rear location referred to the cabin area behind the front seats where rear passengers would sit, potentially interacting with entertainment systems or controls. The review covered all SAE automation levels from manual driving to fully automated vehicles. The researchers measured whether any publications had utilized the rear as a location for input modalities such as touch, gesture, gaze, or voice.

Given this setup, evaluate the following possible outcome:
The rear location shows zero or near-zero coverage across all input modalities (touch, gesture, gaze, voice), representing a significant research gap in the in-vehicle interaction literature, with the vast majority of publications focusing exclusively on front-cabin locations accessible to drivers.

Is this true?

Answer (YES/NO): YES